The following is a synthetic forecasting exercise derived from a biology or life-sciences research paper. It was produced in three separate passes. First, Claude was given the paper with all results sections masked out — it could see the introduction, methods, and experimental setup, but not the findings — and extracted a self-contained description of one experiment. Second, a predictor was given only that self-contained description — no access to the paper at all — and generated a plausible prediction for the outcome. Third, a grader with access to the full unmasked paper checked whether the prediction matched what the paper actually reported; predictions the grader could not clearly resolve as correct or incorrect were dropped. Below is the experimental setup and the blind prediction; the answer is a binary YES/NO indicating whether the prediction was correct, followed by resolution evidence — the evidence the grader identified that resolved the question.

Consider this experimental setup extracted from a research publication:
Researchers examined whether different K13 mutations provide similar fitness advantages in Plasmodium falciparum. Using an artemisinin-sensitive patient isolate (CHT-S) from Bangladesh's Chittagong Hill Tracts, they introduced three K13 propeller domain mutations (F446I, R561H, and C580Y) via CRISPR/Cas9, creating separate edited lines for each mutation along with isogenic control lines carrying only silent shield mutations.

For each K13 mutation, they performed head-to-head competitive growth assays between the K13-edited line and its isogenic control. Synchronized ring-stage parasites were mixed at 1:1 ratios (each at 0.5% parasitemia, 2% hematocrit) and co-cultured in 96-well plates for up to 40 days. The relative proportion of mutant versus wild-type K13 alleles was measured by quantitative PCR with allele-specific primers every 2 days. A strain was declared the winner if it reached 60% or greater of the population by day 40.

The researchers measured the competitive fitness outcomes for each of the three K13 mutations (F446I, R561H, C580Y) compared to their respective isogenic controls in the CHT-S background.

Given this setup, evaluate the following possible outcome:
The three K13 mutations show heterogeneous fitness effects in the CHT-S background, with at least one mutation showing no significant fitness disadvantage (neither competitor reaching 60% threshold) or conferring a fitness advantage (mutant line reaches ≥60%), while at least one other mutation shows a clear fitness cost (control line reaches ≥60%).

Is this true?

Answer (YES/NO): NO